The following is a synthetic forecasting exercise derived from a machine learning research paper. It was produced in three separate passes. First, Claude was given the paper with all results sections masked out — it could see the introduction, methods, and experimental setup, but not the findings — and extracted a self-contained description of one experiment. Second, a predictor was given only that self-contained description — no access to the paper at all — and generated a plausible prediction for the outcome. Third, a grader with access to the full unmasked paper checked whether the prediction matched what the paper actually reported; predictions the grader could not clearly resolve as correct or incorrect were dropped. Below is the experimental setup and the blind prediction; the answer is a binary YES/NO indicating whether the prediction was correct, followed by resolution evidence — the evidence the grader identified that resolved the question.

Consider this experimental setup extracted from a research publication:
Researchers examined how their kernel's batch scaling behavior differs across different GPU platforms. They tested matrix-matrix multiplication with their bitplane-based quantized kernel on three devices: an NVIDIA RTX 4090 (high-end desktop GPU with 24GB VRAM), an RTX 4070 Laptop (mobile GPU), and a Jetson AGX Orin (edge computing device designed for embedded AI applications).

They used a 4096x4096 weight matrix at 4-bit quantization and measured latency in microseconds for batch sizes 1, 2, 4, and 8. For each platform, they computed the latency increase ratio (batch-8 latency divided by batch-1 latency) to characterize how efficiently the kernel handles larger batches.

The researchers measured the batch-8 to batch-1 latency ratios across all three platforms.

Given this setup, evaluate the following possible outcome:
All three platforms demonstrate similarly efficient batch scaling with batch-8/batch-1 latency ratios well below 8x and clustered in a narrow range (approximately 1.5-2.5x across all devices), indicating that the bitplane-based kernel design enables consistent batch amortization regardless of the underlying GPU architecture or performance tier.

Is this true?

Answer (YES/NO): NO